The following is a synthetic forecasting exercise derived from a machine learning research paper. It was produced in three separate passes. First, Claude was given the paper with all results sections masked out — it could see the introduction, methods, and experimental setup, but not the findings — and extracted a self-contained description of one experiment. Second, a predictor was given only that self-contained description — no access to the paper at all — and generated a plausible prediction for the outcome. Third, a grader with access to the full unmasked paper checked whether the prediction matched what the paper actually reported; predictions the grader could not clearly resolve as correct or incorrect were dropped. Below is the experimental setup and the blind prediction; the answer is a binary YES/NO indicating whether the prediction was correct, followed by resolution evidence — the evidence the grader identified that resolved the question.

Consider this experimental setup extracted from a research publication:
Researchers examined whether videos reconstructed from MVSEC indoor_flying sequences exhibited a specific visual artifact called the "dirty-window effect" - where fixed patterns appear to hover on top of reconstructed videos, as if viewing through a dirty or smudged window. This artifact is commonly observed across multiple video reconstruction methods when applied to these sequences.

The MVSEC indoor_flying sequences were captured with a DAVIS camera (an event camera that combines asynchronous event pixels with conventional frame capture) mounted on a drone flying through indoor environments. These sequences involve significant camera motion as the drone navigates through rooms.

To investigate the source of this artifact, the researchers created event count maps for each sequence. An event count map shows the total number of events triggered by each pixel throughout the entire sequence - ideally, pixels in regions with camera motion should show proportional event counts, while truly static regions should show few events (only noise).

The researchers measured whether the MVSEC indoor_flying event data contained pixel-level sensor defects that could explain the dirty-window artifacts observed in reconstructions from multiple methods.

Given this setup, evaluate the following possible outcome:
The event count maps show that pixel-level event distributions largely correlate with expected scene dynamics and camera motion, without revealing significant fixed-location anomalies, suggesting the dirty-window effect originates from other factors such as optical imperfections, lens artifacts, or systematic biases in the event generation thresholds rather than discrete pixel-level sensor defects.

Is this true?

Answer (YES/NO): NO